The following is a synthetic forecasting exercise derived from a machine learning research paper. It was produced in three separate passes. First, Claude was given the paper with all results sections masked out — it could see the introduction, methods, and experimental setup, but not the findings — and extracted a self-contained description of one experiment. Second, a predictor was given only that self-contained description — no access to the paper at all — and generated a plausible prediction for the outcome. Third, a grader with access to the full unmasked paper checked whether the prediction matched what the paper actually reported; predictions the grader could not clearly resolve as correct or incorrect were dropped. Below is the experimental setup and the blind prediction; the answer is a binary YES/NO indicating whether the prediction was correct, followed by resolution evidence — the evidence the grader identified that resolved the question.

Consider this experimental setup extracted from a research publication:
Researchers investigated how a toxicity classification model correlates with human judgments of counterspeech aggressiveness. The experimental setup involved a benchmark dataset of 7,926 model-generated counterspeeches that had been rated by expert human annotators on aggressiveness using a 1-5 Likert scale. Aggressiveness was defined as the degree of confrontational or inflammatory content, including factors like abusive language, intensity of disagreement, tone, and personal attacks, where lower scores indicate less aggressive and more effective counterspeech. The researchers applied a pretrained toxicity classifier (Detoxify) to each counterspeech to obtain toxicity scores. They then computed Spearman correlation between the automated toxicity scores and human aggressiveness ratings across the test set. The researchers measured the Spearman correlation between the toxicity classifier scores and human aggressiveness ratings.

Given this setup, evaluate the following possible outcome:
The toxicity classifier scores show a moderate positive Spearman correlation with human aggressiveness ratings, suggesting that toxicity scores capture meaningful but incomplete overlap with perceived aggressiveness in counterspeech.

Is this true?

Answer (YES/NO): YES